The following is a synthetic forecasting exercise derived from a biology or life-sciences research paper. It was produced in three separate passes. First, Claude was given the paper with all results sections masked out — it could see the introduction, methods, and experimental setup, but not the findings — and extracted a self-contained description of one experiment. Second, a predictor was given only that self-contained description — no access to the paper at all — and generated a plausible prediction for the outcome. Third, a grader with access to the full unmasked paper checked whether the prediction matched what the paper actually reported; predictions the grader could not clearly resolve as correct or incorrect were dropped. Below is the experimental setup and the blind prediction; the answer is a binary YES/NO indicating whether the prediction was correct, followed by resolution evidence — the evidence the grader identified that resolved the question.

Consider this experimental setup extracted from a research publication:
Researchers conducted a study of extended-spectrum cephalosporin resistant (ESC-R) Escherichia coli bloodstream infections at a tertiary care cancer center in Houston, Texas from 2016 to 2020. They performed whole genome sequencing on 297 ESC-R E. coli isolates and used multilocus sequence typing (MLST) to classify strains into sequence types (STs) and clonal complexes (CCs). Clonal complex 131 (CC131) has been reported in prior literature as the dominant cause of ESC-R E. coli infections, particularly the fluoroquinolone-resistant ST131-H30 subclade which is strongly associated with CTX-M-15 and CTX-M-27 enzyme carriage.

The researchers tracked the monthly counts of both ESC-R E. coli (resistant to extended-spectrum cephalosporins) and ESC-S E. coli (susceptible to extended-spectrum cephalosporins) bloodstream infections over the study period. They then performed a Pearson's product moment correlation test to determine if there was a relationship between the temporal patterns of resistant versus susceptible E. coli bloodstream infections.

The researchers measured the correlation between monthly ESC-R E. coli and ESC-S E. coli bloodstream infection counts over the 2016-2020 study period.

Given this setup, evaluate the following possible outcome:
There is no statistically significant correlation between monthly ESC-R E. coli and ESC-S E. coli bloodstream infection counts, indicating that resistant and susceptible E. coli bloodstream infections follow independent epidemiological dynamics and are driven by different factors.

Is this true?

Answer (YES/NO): YES